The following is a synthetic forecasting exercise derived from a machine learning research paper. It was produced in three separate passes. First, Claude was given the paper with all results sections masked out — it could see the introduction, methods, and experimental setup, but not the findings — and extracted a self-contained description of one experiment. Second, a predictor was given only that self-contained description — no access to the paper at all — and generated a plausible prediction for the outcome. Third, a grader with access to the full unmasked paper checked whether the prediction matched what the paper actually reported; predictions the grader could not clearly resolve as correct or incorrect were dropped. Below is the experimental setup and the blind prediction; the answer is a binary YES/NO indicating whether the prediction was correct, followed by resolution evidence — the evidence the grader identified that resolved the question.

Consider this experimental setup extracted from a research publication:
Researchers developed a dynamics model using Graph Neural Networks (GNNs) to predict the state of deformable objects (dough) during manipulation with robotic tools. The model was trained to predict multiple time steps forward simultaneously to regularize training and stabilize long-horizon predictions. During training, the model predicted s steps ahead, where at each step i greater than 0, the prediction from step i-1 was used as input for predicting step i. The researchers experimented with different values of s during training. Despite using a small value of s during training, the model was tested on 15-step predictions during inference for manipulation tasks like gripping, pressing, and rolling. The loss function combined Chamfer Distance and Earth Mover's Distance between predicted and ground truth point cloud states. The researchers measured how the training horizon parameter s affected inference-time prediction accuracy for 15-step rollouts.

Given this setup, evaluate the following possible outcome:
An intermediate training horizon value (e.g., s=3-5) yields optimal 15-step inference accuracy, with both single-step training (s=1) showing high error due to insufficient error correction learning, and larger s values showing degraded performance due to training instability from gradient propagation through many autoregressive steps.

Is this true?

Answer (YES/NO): NO